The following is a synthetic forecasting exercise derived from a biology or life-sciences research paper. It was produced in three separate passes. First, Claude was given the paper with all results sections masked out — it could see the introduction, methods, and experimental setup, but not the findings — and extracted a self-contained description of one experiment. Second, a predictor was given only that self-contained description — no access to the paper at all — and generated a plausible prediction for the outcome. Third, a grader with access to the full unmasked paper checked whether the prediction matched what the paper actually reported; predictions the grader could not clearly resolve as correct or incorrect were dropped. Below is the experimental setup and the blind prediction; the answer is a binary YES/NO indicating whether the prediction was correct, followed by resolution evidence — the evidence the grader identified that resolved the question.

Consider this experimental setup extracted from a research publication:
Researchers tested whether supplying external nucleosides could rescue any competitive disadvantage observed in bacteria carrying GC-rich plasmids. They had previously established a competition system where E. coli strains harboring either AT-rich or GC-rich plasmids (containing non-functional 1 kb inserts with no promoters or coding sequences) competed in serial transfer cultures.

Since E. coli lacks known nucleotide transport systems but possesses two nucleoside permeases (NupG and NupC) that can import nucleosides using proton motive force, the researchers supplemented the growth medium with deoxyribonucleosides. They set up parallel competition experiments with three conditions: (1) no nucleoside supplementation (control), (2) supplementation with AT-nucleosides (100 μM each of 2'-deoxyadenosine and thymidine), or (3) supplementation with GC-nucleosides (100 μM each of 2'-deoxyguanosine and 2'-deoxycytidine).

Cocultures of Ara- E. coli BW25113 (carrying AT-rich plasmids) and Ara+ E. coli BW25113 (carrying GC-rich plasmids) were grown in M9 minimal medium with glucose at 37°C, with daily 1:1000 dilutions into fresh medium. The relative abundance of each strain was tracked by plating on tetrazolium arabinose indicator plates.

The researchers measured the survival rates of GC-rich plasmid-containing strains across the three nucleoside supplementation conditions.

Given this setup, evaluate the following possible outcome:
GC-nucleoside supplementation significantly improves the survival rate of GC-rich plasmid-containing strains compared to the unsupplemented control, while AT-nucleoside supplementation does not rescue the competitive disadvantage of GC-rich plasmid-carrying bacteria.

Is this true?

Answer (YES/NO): YES